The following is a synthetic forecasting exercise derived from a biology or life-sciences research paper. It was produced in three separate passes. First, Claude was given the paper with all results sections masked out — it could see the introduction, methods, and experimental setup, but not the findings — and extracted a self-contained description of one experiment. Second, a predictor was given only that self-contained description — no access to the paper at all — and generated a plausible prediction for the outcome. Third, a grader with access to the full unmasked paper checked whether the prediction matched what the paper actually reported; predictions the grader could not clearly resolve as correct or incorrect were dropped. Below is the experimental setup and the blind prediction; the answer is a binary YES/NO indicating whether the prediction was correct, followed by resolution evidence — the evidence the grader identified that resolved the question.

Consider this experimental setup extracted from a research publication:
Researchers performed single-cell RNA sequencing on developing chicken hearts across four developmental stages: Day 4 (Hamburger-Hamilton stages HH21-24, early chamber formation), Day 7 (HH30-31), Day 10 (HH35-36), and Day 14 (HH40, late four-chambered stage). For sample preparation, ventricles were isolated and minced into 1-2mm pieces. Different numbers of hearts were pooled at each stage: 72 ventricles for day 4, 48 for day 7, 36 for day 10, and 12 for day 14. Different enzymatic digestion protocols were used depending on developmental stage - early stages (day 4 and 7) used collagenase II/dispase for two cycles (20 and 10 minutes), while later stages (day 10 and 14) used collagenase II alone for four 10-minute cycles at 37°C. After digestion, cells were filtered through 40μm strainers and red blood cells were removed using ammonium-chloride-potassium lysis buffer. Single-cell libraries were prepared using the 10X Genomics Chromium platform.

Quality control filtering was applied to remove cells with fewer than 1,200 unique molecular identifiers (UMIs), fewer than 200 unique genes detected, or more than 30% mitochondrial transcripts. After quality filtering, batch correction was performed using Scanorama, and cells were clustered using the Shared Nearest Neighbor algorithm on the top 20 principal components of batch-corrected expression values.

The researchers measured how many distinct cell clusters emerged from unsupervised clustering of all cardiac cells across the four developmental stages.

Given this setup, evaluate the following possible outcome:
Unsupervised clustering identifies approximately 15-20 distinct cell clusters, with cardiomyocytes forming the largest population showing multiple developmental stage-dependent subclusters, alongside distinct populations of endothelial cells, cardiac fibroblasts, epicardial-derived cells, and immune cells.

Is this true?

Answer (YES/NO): YES